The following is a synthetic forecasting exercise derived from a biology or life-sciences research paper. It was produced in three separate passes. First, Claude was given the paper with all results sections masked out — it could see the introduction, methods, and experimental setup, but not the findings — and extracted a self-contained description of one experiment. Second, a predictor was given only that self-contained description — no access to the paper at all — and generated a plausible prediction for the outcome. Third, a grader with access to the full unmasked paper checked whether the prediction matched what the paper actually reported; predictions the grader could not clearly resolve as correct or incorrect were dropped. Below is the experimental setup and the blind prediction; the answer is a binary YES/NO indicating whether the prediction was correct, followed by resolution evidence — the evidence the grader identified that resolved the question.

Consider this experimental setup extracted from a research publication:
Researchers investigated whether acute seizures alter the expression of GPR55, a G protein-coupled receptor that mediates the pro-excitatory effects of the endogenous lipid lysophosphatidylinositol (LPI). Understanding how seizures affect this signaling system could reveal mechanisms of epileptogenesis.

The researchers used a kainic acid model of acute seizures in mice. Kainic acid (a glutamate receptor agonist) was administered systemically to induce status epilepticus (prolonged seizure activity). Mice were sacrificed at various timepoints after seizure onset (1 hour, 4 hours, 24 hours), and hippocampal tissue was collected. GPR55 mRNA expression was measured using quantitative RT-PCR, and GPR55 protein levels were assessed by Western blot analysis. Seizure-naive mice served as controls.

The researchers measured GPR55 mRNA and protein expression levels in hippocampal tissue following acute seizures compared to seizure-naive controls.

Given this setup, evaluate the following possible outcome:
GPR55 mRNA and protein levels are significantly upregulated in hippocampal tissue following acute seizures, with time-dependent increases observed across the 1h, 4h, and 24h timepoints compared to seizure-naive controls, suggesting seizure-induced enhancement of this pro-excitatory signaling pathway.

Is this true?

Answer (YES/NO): NO